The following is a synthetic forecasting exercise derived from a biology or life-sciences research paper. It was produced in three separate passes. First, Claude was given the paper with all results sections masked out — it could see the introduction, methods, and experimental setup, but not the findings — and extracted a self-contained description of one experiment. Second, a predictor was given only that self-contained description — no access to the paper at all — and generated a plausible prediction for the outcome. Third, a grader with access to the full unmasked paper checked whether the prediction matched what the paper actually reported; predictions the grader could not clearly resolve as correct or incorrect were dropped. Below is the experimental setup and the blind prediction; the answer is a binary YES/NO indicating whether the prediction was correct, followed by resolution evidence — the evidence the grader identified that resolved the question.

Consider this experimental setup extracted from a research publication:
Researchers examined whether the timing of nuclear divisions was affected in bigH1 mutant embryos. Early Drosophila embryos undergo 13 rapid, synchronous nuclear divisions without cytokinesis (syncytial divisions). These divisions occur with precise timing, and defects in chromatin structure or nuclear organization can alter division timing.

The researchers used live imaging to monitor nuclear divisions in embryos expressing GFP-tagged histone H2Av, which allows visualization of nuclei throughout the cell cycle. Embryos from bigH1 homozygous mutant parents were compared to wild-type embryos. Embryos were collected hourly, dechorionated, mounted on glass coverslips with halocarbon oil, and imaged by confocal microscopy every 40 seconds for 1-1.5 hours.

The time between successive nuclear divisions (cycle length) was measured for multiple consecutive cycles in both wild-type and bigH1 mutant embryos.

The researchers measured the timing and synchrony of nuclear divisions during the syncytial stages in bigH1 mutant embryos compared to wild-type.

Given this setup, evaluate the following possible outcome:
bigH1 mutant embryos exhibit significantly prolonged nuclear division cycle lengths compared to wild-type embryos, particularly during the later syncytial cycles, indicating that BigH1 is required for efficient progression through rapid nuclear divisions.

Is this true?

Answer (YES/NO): NO